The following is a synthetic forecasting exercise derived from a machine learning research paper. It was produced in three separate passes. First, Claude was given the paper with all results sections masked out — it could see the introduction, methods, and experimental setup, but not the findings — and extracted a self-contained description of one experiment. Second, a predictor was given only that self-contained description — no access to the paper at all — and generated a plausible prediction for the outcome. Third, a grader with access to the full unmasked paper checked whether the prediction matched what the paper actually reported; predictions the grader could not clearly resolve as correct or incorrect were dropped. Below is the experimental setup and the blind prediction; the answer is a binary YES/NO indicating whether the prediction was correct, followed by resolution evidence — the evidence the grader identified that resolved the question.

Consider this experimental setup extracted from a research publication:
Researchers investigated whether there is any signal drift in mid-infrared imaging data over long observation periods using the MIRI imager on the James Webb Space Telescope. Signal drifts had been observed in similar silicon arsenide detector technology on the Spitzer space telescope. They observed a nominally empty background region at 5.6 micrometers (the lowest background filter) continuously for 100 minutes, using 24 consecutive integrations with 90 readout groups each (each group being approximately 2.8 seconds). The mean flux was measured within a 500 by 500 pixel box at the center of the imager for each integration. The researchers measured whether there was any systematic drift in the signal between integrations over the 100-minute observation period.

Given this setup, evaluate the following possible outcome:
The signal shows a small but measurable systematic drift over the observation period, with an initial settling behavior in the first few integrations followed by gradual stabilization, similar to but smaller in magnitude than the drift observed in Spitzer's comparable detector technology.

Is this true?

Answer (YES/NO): NO